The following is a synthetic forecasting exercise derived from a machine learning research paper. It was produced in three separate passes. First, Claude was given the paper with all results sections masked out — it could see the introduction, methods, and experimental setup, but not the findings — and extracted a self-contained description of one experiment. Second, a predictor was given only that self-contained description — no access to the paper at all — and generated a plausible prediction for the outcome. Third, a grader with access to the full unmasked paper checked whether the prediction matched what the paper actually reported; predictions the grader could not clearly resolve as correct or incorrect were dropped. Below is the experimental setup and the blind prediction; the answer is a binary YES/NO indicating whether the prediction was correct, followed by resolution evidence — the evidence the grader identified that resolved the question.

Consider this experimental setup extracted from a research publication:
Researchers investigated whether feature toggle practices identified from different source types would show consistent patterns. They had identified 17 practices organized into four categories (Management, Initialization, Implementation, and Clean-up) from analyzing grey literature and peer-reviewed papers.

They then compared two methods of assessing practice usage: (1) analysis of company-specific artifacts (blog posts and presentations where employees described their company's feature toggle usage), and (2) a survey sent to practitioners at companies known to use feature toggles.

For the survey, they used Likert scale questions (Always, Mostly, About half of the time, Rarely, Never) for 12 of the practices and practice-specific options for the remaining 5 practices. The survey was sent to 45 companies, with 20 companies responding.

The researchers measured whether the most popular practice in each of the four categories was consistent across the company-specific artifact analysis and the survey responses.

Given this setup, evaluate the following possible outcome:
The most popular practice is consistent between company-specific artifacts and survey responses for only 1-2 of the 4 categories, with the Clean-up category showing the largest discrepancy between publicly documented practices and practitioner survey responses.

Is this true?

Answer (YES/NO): NO